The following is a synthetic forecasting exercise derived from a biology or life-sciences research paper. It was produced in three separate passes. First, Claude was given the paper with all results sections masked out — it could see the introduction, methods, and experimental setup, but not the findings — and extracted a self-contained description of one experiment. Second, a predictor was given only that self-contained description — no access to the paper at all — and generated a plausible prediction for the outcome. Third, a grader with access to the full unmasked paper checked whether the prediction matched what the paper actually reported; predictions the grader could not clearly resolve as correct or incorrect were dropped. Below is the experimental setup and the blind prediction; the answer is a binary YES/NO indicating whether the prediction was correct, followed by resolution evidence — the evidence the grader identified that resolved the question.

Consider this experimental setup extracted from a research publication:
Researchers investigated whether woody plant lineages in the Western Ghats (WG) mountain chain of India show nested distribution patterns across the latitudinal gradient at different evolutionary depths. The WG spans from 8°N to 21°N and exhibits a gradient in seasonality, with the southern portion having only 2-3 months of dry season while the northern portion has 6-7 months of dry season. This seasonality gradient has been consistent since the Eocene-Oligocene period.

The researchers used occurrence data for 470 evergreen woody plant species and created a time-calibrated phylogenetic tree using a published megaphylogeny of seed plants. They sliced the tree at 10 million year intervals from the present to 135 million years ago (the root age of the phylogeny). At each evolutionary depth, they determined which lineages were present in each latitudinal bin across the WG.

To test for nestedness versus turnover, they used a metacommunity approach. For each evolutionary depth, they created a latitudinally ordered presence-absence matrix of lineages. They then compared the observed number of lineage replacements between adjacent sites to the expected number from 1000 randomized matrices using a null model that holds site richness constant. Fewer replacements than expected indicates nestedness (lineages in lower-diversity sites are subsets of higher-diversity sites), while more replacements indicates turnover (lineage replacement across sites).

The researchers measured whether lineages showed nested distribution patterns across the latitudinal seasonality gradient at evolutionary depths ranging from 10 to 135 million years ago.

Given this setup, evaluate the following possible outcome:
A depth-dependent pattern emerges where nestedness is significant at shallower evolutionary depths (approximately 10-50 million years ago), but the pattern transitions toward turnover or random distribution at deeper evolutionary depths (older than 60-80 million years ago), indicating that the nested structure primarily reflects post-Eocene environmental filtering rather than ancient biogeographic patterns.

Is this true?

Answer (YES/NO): NO